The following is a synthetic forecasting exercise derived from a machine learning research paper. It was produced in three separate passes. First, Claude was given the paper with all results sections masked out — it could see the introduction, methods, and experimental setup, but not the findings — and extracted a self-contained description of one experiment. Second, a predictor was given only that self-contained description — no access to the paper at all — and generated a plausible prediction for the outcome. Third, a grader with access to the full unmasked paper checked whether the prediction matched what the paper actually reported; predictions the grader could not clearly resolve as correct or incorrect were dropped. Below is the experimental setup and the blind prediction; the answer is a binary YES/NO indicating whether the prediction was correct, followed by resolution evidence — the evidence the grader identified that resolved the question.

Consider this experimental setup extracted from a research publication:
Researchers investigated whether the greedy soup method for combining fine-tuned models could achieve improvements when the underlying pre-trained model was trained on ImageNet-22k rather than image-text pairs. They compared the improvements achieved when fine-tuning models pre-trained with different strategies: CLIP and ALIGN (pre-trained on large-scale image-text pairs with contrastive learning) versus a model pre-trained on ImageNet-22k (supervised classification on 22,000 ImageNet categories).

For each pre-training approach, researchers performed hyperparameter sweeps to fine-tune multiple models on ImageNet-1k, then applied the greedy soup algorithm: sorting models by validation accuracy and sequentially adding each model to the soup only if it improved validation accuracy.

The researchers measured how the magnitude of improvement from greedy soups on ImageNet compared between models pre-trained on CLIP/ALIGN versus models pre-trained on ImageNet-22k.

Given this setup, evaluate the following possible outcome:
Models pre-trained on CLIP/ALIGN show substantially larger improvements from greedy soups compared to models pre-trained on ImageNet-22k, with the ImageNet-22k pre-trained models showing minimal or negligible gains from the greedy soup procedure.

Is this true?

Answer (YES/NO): NO